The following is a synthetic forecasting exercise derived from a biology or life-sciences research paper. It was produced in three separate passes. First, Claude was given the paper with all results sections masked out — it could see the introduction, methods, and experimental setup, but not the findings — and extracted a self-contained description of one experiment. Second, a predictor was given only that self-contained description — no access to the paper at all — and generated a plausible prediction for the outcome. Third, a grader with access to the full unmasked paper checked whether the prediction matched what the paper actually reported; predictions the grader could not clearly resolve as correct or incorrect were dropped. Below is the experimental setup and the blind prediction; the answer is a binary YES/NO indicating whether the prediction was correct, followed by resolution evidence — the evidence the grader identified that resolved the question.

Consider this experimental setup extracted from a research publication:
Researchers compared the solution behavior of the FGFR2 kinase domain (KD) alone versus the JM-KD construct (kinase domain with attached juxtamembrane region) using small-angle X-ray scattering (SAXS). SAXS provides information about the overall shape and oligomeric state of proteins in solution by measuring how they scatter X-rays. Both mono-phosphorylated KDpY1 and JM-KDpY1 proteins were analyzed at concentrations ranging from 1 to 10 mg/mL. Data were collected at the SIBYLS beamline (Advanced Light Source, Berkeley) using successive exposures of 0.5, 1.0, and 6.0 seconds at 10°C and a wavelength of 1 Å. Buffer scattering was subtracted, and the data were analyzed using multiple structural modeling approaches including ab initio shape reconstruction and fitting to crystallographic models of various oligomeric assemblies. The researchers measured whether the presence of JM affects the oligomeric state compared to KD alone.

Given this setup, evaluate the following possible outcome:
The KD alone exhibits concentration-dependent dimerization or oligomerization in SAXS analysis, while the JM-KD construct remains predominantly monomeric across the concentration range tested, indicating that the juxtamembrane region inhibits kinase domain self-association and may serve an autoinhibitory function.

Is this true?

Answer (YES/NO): NO